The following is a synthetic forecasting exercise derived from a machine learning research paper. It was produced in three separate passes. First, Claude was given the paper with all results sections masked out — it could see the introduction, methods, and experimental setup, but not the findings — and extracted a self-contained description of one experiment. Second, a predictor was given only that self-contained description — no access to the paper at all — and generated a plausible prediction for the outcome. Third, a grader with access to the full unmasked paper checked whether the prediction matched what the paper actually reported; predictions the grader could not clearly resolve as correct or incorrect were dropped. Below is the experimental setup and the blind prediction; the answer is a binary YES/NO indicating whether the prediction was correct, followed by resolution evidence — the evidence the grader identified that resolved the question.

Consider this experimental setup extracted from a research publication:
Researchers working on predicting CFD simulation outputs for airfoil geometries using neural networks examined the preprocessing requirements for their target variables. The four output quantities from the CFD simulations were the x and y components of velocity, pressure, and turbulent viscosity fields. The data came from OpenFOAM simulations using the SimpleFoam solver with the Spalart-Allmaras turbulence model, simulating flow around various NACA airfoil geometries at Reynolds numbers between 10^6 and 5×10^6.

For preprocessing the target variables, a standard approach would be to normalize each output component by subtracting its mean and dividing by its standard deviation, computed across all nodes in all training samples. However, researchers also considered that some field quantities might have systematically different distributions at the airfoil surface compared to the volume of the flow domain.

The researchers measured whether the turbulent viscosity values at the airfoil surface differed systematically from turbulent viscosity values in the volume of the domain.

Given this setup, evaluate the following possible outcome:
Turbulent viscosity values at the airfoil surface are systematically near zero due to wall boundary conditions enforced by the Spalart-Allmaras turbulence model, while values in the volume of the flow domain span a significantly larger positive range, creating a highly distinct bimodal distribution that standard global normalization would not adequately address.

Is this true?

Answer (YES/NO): NO